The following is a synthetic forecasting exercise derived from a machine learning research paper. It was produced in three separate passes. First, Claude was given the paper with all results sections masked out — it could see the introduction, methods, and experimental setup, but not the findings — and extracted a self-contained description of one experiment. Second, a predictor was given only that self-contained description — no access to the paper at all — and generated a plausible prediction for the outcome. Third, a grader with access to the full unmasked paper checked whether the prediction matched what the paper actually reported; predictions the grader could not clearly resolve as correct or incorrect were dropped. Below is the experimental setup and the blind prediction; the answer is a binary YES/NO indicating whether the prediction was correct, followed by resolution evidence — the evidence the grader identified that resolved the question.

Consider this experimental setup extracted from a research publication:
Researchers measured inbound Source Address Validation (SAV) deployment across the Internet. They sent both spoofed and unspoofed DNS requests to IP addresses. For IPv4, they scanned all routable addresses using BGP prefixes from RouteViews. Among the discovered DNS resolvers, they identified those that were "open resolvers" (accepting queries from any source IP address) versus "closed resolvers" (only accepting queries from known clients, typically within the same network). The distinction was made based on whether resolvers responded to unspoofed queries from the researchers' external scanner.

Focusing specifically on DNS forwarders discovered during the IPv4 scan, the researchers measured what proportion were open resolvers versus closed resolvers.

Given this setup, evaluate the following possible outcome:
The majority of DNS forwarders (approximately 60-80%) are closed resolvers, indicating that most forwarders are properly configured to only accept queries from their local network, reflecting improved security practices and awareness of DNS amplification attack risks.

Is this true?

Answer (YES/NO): YES